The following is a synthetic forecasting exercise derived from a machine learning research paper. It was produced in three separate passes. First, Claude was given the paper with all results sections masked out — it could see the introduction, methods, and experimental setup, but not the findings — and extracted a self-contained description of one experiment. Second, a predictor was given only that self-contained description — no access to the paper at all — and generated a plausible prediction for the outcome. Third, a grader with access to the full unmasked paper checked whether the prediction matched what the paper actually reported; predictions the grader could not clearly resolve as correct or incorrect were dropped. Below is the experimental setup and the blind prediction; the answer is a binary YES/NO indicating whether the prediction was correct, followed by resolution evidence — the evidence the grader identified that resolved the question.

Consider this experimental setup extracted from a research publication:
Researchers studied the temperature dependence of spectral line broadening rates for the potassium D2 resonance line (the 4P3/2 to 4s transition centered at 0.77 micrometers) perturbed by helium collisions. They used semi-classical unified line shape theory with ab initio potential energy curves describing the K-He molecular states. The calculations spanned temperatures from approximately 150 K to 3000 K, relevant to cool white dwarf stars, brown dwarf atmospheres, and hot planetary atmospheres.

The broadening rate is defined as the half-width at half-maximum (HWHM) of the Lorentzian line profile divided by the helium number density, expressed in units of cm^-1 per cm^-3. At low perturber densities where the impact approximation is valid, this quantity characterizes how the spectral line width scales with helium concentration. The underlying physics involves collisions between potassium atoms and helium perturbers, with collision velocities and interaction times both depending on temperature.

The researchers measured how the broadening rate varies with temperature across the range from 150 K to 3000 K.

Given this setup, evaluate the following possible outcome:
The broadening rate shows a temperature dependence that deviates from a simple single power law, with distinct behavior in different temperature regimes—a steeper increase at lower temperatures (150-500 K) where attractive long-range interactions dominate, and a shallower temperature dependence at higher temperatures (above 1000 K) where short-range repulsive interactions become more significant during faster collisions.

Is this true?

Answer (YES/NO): NO